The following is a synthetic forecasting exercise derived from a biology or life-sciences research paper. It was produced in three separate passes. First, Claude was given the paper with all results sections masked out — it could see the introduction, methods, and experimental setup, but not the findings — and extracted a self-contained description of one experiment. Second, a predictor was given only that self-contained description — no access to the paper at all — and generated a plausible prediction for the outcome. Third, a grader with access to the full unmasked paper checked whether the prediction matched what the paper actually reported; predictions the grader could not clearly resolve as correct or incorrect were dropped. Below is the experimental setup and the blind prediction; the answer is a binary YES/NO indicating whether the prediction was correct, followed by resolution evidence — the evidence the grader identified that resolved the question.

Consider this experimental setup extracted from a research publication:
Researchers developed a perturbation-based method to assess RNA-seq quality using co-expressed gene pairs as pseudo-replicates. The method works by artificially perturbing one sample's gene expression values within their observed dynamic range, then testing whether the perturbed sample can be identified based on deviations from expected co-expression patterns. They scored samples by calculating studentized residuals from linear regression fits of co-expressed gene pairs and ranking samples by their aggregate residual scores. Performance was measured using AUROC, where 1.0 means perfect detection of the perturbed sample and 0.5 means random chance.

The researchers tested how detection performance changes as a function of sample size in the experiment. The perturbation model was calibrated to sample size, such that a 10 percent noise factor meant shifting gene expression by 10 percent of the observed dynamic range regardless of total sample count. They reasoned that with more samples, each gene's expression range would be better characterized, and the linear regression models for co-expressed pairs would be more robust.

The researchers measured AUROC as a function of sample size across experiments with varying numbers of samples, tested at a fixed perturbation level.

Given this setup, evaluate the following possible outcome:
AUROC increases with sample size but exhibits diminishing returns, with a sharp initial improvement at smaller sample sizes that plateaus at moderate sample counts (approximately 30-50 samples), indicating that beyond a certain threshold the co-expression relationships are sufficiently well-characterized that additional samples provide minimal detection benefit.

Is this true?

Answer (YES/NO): NO